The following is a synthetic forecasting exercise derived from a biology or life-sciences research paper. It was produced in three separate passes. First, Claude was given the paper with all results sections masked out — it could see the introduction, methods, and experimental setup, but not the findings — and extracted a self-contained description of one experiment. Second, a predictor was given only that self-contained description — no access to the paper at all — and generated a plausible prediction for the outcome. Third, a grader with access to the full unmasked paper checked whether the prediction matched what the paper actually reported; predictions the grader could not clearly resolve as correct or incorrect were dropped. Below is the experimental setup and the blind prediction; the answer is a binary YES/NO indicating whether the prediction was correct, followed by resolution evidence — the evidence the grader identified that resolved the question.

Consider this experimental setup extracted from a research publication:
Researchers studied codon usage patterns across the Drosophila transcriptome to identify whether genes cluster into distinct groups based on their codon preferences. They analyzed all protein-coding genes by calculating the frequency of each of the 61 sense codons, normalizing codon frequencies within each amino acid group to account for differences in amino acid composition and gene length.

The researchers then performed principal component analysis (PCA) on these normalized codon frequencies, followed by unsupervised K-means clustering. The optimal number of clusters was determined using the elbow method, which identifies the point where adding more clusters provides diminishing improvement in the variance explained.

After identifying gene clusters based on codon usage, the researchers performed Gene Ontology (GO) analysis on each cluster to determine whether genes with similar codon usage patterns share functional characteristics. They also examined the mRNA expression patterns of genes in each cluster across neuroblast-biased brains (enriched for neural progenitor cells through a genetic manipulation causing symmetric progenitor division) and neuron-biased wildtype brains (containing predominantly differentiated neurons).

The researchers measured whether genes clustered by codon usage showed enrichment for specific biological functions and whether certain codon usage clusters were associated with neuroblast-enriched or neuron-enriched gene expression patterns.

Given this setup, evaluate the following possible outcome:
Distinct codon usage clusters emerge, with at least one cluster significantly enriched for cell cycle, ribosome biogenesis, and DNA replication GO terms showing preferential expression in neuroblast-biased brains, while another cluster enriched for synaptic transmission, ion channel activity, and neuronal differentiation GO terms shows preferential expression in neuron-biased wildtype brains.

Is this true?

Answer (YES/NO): NO